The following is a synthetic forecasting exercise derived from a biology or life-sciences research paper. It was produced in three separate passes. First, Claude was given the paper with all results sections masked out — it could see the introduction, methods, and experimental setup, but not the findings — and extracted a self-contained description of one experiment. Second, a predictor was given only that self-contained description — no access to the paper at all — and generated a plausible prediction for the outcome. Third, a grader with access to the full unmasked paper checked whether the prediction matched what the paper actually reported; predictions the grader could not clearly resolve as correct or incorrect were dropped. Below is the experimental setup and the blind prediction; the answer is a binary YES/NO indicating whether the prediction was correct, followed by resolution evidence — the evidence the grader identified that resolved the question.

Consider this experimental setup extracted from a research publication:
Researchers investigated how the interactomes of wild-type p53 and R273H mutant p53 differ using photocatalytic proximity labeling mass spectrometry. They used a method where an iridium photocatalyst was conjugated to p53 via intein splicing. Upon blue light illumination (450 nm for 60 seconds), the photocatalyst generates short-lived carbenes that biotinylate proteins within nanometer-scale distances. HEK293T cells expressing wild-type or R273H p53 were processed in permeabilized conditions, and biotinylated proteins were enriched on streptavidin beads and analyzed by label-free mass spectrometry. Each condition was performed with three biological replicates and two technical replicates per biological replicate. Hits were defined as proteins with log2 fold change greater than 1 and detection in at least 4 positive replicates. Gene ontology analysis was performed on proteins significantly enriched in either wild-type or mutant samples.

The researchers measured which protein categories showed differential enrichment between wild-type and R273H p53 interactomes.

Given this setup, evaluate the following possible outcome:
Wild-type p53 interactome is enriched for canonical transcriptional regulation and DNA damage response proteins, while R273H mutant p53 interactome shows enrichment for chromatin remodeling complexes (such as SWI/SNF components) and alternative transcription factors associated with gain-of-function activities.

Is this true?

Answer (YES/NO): NO